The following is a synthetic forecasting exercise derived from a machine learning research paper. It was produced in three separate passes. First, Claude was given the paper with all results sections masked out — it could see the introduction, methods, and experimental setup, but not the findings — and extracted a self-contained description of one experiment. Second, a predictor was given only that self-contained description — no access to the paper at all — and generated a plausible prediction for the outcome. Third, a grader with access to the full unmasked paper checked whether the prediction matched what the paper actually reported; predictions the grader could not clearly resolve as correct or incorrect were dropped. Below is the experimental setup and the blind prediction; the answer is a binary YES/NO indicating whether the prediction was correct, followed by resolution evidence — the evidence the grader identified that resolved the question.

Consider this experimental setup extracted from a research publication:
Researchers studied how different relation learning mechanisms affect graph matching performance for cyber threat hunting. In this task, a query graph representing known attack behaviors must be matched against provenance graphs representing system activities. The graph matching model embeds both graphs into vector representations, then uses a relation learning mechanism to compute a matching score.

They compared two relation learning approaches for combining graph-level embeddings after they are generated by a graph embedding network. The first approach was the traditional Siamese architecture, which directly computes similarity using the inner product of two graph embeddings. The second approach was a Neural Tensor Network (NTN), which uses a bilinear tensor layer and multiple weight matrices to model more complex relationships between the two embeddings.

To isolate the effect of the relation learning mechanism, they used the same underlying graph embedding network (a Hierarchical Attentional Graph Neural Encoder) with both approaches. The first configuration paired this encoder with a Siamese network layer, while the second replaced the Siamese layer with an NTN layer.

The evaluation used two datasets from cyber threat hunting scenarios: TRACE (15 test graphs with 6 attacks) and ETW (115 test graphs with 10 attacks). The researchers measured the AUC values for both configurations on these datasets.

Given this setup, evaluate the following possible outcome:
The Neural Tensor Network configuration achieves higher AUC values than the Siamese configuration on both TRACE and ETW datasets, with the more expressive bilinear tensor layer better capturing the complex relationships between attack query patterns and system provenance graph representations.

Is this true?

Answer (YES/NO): YES